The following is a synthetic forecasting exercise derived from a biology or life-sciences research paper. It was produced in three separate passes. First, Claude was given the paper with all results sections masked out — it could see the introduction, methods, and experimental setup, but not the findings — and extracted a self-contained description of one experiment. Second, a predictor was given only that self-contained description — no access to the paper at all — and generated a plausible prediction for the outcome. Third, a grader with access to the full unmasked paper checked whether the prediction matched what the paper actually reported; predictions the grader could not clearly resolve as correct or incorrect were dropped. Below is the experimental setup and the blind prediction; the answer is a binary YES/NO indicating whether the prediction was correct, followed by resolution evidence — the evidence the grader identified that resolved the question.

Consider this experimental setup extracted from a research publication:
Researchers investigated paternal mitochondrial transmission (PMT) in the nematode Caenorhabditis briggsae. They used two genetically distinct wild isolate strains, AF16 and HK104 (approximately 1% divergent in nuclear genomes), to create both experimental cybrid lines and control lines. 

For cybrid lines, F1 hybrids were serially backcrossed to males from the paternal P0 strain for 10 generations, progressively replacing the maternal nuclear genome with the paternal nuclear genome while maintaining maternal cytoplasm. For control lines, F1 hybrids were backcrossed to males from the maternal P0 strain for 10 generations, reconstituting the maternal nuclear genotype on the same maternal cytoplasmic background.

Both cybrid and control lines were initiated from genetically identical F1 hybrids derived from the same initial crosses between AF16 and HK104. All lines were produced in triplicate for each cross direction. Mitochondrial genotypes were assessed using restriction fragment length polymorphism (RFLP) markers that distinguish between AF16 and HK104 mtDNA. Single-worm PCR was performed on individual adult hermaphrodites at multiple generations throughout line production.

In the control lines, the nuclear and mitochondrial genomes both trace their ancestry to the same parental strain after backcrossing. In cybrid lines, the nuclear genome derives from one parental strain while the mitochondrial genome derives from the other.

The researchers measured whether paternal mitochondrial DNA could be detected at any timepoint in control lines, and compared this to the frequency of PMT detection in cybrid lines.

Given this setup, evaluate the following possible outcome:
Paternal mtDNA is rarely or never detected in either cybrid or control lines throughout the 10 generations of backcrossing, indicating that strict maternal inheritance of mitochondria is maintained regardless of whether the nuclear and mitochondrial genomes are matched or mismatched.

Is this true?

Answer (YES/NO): NO